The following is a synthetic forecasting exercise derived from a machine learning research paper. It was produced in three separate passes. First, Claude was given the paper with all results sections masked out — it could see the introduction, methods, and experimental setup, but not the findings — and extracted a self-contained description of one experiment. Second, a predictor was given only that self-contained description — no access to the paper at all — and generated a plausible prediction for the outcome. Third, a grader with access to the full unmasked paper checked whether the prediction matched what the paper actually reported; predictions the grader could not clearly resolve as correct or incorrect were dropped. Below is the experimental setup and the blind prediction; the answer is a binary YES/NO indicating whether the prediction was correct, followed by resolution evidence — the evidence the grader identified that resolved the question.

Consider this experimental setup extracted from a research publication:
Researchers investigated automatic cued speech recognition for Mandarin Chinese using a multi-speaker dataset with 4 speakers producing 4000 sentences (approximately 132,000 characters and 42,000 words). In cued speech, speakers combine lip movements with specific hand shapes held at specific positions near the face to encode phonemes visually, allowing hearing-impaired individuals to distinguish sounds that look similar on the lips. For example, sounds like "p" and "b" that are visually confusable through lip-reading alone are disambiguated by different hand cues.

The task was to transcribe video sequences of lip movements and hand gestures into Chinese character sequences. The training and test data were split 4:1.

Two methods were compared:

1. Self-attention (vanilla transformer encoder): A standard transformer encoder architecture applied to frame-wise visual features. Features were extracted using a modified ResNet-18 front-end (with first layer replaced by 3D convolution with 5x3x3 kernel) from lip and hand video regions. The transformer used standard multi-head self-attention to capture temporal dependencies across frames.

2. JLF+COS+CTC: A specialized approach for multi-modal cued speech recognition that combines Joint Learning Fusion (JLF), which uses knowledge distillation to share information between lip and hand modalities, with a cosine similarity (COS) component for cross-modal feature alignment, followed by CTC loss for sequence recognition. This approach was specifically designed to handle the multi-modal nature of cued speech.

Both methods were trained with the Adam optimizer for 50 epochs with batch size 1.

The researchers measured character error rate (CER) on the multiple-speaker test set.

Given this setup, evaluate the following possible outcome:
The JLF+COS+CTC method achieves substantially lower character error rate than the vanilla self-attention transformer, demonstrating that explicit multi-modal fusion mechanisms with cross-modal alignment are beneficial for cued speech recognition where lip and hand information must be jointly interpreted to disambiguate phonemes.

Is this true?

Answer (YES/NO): NO